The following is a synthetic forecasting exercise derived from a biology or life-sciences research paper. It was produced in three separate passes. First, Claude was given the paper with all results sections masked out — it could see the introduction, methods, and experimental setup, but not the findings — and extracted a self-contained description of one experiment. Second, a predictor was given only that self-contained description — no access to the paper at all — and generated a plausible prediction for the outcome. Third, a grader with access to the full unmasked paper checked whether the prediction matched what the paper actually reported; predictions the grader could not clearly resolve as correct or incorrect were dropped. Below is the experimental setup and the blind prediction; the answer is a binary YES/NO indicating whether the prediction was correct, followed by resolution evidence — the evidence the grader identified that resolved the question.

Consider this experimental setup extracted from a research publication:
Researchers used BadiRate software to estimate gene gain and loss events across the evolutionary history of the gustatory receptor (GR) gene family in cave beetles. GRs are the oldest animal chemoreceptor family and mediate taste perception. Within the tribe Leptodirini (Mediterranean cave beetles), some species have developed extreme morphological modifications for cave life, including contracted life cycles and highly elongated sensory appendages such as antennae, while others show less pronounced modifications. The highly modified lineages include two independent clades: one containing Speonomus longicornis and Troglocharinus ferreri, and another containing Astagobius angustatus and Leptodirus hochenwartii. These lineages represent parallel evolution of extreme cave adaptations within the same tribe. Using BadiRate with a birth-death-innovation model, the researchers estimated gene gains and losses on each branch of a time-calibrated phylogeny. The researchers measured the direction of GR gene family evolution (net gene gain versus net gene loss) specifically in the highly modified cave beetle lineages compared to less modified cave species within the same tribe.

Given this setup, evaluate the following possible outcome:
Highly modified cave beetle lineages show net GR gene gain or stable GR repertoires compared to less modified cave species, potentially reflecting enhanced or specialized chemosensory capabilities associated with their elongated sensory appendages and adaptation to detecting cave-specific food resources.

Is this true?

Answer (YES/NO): NO